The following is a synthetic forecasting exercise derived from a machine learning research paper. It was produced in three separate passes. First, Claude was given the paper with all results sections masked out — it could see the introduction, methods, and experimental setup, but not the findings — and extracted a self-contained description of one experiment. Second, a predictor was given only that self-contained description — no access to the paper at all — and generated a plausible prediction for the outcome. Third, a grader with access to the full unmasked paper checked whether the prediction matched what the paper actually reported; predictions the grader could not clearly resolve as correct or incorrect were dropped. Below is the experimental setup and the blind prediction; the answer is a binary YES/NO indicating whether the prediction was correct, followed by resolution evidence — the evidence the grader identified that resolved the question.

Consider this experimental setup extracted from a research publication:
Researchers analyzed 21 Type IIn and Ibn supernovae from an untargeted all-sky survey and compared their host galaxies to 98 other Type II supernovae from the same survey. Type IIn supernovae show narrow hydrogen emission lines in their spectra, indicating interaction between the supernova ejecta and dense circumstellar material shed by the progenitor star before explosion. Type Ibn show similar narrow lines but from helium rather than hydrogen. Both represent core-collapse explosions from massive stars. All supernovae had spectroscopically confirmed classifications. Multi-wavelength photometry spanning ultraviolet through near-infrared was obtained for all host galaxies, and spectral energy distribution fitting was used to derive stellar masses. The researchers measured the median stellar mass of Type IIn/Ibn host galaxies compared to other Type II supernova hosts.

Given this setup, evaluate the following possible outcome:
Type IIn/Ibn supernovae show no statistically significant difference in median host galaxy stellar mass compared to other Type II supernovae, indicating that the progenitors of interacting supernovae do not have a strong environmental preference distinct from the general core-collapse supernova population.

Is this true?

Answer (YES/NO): NO